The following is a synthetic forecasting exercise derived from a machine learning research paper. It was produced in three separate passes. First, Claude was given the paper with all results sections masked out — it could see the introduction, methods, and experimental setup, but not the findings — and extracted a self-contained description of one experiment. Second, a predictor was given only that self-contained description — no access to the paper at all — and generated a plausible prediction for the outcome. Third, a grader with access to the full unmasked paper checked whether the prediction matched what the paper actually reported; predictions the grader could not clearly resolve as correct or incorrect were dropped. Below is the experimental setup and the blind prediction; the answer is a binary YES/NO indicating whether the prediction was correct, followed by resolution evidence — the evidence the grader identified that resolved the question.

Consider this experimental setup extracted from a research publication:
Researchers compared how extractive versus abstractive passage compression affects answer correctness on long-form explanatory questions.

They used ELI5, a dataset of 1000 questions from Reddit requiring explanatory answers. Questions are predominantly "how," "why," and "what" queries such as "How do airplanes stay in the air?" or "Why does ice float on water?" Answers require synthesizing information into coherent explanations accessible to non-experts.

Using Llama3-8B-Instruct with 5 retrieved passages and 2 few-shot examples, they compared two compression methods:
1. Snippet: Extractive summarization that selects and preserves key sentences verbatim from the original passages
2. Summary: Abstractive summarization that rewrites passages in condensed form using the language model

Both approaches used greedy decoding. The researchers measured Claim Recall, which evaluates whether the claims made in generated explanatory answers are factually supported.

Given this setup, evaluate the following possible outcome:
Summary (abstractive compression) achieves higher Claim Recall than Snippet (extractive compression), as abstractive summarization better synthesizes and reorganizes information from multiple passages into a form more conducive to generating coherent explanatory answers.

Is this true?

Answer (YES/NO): NO